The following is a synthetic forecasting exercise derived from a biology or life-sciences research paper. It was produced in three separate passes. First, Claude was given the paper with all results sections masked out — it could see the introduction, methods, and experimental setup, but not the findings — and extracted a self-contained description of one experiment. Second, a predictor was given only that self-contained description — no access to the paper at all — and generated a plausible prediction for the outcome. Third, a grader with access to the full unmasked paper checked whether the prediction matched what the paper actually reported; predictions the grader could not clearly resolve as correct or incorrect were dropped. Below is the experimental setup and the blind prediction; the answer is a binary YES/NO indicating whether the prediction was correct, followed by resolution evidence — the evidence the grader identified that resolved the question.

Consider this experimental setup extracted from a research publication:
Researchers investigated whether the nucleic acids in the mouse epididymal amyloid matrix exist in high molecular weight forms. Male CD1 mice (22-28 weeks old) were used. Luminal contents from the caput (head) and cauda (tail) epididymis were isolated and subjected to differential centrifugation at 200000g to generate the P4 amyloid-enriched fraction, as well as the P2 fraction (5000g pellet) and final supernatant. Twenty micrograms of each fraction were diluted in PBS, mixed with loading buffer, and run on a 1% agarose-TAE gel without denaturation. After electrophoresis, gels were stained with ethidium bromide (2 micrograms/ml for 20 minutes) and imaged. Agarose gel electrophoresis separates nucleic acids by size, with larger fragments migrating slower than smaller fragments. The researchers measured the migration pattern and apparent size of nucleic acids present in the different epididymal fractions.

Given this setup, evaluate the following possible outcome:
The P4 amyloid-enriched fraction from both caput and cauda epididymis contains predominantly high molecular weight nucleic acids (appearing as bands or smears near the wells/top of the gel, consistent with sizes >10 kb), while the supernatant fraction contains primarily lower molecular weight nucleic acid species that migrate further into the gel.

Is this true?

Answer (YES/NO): NO